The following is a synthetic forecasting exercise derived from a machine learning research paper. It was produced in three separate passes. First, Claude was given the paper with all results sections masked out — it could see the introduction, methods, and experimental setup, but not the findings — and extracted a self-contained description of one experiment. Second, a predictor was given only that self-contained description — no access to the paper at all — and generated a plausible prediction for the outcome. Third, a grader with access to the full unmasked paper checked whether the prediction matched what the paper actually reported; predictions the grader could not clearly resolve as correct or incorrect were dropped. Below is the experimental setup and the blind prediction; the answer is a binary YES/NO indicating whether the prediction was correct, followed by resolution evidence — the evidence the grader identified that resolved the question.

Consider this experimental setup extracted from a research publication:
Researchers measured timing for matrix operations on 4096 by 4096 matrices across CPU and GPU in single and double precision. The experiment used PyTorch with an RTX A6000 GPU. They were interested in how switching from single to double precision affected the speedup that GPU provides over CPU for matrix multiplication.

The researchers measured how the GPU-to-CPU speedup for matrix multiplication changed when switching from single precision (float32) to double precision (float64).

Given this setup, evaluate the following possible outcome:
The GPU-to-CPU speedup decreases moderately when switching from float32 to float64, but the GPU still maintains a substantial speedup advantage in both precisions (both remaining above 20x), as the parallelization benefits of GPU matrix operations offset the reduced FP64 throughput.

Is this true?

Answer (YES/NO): NO